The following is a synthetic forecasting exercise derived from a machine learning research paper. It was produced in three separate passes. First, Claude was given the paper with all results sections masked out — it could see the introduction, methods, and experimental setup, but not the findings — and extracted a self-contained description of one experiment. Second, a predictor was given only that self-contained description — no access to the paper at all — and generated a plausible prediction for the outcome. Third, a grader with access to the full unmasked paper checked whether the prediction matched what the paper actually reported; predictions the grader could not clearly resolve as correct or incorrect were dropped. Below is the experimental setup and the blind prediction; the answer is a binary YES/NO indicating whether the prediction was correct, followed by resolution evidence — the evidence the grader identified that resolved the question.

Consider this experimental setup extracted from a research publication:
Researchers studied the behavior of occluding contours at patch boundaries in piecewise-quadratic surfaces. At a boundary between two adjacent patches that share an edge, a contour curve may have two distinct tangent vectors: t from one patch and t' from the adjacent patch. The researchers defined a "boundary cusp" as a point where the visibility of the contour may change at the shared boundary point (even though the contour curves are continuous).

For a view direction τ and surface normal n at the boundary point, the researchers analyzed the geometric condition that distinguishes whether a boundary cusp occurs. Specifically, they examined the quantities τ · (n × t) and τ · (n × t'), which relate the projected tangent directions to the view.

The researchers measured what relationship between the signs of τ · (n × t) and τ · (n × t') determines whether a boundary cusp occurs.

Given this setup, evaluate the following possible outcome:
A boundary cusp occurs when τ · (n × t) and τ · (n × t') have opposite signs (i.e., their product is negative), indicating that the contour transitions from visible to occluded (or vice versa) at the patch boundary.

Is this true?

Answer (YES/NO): YES